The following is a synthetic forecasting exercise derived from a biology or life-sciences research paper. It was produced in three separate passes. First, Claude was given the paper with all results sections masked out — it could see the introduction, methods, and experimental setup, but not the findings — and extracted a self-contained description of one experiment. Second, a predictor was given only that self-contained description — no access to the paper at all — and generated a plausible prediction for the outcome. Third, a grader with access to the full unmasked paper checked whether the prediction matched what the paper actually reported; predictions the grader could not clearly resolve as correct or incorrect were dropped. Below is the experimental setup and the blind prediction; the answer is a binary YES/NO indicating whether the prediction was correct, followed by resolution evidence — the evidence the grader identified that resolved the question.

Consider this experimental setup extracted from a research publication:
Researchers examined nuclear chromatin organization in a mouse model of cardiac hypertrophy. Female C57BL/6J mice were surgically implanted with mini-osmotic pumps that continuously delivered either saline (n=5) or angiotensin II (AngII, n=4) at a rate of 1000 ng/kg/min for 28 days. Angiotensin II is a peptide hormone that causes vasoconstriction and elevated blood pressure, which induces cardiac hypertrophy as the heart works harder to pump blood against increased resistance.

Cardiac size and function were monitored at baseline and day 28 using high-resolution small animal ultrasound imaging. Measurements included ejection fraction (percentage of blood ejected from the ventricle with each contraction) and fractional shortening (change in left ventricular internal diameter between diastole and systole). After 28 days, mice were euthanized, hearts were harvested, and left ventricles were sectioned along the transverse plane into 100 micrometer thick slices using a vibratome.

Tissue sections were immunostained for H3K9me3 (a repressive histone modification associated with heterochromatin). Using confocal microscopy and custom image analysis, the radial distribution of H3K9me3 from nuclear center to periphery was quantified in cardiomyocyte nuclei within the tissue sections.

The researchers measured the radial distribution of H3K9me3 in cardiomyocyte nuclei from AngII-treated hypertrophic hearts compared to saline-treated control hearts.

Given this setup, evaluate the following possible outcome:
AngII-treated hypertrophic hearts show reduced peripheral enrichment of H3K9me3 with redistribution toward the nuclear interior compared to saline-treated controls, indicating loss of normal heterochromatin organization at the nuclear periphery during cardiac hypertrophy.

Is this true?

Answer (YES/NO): YES